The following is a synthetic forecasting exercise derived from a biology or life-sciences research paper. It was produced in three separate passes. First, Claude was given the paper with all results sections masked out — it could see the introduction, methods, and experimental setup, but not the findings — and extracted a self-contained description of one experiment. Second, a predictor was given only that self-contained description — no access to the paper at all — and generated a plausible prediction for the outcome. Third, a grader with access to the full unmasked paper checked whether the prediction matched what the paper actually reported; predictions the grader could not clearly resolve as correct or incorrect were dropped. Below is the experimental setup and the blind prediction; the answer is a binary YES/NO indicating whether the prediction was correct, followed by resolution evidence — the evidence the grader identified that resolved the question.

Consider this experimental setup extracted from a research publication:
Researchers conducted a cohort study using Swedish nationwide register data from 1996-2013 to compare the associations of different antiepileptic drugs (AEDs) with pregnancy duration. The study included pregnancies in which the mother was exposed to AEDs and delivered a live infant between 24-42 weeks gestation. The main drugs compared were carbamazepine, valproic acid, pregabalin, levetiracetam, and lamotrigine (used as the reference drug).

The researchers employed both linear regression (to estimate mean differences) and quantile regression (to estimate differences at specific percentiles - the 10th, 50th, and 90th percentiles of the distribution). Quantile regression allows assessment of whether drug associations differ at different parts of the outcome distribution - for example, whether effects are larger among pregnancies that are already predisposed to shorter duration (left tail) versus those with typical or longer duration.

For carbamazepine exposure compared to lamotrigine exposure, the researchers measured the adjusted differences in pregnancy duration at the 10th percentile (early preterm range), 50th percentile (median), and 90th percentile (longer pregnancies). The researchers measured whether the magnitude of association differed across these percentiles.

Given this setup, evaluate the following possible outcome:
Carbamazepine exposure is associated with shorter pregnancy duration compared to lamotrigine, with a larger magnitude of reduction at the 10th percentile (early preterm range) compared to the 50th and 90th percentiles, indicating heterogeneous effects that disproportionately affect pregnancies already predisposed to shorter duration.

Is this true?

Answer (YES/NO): YES